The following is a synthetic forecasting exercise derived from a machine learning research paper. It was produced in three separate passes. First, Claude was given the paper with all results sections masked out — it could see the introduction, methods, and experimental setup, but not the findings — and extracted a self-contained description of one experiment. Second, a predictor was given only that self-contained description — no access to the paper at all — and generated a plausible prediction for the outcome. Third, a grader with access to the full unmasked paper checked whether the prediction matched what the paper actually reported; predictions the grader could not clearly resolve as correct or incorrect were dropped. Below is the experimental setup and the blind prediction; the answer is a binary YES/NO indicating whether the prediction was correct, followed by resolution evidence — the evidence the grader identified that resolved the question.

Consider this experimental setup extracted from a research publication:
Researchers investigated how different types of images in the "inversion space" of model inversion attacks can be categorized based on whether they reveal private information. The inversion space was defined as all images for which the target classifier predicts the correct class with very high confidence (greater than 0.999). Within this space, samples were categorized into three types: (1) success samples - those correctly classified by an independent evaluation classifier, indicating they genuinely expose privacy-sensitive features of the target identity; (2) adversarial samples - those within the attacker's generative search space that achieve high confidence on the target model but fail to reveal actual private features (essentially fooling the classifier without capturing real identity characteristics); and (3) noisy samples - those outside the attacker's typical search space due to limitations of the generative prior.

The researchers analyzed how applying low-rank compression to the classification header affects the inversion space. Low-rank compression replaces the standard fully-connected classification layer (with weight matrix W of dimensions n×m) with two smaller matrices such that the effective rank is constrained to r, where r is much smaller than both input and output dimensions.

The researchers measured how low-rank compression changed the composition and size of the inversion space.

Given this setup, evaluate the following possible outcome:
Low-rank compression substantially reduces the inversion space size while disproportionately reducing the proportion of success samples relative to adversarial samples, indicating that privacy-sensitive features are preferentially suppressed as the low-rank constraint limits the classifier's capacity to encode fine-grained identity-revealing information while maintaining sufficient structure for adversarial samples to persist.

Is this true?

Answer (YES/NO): NO